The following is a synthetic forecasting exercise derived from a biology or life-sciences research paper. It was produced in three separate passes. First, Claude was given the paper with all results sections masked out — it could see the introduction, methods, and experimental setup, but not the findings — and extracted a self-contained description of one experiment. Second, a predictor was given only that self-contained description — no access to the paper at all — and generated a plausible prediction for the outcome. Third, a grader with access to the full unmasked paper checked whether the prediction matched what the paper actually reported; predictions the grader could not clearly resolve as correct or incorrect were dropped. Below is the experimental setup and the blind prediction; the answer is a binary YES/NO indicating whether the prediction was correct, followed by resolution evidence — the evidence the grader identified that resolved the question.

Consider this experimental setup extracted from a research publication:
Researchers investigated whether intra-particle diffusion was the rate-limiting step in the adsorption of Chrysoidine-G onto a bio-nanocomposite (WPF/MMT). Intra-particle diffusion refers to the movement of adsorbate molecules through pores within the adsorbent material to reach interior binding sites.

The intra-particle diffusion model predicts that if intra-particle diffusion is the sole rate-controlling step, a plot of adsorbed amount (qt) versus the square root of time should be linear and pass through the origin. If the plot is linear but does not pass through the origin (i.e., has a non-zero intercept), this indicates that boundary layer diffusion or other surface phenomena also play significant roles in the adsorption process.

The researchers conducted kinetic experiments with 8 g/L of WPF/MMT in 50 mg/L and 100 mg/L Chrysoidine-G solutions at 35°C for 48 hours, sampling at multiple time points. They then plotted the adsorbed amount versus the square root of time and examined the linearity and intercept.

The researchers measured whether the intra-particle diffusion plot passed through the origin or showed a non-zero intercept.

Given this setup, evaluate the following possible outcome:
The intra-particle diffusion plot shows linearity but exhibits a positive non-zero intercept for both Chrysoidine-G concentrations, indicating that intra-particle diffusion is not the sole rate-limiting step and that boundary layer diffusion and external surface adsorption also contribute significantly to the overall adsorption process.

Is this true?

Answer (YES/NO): NO